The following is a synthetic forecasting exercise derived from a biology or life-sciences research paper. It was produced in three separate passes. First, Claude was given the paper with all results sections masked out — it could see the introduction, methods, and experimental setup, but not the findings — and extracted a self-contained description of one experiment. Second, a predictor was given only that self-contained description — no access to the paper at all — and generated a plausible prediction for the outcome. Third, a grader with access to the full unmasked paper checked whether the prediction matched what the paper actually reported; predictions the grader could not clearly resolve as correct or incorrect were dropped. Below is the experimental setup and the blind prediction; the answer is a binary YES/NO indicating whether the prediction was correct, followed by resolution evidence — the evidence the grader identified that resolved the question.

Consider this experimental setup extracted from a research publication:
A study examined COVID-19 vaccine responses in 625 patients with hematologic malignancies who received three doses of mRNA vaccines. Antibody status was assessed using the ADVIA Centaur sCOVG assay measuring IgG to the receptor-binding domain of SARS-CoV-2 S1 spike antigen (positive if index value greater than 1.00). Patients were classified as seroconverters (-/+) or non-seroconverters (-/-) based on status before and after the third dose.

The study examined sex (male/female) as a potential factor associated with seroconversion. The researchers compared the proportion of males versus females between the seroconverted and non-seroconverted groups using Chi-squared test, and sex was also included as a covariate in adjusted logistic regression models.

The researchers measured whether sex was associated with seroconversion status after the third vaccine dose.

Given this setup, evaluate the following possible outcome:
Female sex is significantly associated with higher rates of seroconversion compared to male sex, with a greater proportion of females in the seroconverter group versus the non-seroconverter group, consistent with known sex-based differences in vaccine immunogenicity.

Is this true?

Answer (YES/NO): NO